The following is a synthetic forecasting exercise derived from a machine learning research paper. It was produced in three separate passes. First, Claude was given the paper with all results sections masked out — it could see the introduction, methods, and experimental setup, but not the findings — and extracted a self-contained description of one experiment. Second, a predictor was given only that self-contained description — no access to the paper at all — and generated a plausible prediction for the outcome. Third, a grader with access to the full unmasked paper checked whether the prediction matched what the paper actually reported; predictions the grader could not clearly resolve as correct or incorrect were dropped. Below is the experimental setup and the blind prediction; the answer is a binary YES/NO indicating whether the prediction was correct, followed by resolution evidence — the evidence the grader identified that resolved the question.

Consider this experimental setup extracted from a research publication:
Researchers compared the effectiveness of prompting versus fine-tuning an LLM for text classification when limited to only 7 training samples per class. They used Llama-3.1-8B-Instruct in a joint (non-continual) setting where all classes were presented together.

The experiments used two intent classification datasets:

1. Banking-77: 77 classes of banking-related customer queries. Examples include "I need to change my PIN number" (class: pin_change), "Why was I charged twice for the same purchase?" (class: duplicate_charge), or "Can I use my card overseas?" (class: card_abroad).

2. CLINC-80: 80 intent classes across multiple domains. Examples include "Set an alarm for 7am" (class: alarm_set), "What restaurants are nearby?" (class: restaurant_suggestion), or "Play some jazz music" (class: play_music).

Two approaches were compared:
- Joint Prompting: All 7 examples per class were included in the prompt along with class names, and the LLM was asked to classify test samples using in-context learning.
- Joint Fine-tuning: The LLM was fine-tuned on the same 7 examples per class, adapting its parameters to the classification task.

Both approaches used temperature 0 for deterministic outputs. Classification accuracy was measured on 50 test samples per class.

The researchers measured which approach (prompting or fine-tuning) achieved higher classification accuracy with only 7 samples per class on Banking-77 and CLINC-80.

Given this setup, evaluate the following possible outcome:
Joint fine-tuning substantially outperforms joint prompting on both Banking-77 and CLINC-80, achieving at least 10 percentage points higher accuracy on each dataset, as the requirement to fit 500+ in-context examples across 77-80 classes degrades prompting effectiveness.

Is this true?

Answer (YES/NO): NO